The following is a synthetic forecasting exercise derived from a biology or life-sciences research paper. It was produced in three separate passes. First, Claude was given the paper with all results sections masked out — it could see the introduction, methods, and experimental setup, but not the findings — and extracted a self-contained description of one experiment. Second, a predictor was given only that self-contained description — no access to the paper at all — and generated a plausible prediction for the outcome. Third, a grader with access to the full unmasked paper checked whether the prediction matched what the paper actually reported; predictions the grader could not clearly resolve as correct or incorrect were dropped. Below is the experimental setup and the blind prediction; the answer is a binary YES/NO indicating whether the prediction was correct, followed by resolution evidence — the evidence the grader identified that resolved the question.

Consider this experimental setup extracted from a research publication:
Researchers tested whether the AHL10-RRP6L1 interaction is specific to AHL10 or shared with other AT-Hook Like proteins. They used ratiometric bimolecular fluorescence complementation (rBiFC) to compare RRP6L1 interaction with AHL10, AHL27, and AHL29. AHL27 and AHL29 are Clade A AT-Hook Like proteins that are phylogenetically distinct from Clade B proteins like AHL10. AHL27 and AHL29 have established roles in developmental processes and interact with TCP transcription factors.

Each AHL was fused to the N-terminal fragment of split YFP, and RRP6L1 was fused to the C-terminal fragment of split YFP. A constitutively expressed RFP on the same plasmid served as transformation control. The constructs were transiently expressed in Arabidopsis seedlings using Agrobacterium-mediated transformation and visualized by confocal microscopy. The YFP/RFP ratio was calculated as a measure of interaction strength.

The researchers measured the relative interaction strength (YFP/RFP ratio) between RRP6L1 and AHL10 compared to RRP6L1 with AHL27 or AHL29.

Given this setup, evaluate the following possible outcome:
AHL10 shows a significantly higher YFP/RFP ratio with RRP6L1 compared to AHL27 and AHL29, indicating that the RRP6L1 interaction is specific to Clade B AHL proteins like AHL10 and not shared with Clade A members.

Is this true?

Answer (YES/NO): NO